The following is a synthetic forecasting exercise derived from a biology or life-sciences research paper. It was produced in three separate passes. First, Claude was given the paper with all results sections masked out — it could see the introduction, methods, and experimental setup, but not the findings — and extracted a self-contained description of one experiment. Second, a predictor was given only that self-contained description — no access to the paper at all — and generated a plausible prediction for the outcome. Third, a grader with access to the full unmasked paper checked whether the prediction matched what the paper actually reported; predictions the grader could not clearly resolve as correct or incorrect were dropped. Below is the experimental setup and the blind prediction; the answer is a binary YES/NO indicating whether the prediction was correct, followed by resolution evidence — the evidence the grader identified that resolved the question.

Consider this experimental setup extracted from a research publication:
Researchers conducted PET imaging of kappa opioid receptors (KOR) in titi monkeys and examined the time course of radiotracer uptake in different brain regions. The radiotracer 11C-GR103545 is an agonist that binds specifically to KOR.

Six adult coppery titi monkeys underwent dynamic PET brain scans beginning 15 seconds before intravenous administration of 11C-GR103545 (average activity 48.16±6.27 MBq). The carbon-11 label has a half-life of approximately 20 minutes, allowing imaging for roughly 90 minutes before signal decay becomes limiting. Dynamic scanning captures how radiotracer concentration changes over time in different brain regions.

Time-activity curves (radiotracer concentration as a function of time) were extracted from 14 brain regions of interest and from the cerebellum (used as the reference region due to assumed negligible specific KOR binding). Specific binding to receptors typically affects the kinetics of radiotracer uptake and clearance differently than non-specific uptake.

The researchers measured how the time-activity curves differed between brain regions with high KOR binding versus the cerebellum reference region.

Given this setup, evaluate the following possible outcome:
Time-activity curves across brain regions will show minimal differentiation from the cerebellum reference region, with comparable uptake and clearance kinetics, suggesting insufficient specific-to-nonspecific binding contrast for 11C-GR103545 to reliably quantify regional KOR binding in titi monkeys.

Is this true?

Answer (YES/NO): NO